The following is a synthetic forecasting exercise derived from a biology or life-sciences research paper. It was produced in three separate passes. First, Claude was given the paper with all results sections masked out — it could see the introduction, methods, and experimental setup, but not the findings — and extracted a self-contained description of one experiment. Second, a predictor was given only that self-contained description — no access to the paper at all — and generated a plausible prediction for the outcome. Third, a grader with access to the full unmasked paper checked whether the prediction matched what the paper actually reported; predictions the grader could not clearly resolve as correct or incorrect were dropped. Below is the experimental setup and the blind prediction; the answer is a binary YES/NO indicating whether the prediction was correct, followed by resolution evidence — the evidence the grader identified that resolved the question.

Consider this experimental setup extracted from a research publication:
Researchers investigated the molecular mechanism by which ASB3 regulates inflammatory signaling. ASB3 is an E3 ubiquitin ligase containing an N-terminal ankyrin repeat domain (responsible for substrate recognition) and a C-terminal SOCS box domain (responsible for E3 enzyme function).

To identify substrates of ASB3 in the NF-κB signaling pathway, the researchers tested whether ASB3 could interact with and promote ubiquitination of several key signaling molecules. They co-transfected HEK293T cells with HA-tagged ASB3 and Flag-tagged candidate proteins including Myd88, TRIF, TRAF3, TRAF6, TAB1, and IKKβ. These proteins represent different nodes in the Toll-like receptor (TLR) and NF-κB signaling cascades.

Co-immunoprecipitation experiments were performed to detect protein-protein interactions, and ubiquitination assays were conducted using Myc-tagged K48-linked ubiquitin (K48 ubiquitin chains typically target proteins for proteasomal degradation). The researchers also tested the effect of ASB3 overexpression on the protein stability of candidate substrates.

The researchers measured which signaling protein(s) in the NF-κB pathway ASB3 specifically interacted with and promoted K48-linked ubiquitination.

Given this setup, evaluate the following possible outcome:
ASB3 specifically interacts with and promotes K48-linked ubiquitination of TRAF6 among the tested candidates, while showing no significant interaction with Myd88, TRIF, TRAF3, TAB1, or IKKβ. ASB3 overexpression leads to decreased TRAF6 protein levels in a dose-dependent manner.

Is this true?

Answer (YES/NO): YES